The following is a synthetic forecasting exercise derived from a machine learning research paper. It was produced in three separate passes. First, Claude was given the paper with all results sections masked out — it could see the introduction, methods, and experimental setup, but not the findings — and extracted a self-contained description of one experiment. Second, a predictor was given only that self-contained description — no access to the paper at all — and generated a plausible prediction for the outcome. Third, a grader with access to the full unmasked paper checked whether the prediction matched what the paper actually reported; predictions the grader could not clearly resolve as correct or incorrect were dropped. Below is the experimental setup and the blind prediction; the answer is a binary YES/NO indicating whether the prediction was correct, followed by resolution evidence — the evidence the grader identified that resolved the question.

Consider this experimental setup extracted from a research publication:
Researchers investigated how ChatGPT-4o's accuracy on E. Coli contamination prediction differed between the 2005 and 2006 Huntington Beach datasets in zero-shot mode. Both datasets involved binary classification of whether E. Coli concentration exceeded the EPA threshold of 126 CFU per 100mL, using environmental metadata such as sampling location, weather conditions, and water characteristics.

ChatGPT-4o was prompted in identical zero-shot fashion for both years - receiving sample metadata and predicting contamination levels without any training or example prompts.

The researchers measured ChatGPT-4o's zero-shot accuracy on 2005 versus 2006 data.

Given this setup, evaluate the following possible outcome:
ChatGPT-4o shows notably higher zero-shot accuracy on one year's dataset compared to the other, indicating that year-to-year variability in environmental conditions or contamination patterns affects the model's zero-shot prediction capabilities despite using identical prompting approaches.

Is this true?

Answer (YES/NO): YES